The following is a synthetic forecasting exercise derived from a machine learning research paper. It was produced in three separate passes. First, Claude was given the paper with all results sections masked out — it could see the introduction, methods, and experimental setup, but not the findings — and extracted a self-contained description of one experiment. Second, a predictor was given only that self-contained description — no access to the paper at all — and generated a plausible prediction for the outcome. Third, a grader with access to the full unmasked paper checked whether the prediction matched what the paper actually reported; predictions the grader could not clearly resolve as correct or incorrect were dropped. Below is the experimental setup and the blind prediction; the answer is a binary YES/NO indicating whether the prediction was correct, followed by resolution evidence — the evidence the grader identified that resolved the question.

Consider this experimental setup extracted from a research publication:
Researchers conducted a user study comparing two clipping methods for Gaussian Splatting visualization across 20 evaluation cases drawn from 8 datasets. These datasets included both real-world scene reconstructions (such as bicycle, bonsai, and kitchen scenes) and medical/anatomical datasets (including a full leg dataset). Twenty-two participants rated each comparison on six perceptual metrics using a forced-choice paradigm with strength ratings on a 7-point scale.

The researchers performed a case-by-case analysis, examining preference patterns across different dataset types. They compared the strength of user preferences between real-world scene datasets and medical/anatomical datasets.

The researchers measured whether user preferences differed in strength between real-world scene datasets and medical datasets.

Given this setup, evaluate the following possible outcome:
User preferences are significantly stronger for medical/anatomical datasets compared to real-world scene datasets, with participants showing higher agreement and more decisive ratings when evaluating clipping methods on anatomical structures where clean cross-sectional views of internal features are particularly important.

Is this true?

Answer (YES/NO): NO